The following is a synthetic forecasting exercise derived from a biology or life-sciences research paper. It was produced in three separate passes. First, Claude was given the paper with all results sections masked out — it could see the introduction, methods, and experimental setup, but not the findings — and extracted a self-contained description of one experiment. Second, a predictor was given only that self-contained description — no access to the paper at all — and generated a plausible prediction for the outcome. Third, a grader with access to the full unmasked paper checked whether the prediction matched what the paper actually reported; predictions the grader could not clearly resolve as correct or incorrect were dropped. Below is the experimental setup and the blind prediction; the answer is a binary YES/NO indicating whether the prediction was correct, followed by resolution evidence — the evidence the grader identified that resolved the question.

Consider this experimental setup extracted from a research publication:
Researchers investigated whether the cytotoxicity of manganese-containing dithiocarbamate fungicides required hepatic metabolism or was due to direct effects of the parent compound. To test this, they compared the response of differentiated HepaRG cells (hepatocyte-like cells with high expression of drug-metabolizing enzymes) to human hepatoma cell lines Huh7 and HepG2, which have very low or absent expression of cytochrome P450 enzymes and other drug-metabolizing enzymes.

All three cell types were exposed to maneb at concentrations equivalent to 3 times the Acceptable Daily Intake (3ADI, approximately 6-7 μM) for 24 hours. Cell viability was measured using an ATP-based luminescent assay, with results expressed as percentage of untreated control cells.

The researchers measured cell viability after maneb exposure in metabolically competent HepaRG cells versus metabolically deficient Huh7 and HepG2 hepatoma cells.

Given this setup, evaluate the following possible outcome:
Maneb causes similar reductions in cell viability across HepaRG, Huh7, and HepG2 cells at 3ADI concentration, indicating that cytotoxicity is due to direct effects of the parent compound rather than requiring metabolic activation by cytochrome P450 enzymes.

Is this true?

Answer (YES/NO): NO